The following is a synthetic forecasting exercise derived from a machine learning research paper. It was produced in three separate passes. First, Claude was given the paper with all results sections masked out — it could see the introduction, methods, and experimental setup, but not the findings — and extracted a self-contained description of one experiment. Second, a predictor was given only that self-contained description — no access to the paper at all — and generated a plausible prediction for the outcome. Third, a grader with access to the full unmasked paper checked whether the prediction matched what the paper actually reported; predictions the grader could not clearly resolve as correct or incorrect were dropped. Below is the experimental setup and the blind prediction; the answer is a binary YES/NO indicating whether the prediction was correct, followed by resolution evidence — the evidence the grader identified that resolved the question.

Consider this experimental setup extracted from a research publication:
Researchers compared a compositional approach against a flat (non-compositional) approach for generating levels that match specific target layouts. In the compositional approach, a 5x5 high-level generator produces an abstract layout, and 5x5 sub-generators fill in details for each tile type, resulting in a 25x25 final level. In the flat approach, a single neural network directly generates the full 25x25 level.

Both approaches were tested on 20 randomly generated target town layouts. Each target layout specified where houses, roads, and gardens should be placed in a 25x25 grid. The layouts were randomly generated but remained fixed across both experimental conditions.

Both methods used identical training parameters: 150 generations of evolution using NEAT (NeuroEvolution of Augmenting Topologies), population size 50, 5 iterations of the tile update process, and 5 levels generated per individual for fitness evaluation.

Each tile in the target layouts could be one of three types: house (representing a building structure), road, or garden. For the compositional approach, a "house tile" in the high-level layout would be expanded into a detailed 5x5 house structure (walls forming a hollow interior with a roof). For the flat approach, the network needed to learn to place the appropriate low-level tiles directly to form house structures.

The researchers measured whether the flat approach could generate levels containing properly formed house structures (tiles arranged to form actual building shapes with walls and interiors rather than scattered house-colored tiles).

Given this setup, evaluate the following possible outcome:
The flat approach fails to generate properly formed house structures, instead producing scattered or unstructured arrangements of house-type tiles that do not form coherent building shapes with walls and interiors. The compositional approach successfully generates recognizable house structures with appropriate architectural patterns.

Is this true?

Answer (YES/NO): YES